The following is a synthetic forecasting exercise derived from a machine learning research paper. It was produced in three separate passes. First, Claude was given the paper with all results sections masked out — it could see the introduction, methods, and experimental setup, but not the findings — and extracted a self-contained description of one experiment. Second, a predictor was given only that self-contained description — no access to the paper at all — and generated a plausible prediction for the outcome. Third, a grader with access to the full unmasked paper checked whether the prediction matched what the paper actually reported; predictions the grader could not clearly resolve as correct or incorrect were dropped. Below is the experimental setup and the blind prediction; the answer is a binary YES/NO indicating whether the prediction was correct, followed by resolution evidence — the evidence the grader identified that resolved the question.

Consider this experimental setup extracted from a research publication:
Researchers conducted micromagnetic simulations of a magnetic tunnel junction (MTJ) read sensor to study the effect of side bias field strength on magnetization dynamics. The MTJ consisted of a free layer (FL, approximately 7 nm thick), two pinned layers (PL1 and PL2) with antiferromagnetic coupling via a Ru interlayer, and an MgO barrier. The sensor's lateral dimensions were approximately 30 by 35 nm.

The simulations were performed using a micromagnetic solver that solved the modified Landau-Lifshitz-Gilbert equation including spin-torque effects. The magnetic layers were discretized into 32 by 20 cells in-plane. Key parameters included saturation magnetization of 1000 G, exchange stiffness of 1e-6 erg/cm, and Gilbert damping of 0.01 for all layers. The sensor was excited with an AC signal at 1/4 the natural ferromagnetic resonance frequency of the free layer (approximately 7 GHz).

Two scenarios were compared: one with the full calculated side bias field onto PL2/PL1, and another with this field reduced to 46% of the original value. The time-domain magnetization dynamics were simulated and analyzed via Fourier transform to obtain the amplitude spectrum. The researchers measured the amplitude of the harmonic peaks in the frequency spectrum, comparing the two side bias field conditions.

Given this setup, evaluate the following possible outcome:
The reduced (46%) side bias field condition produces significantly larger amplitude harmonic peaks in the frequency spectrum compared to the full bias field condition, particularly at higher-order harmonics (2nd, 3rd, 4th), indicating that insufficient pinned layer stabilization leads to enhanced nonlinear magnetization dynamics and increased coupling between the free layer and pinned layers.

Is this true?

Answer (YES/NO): YES